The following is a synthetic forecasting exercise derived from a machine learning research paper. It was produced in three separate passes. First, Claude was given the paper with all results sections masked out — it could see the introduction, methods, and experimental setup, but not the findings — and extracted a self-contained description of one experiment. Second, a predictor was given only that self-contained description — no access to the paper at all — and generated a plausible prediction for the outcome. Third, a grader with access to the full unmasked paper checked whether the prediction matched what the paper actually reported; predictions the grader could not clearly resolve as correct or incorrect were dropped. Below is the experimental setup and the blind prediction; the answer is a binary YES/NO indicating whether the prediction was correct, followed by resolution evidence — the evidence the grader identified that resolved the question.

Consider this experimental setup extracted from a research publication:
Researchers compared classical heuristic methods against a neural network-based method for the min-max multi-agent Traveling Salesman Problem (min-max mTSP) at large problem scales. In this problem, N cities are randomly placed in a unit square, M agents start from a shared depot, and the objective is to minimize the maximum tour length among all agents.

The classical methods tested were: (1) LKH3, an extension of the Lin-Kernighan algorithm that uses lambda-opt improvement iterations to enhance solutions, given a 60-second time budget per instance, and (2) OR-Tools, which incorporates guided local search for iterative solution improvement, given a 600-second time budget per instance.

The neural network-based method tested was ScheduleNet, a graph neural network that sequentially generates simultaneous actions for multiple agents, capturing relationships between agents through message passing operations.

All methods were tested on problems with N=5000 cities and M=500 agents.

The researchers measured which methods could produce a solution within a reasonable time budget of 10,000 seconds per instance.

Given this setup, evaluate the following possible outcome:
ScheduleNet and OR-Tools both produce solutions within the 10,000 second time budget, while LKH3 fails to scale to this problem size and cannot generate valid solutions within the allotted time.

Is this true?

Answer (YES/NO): NO